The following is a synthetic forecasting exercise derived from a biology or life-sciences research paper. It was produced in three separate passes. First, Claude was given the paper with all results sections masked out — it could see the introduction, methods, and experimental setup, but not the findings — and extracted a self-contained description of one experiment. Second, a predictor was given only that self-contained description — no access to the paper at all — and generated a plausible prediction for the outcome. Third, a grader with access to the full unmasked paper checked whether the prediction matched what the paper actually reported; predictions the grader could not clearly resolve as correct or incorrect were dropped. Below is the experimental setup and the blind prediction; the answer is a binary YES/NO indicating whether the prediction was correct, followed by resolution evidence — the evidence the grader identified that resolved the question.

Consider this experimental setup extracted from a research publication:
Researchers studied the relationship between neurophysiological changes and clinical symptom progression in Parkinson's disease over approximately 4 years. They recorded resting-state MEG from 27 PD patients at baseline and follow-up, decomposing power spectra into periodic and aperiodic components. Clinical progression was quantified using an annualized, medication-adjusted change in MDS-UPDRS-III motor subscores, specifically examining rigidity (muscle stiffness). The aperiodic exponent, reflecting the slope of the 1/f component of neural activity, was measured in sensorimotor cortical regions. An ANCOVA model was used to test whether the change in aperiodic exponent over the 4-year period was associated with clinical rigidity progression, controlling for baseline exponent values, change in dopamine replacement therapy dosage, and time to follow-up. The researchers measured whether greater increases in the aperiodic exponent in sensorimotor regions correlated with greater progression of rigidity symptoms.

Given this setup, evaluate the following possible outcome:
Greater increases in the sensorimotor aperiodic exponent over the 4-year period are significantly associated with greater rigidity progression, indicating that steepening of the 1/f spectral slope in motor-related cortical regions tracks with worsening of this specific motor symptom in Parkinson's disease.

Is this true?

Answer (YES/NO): YES